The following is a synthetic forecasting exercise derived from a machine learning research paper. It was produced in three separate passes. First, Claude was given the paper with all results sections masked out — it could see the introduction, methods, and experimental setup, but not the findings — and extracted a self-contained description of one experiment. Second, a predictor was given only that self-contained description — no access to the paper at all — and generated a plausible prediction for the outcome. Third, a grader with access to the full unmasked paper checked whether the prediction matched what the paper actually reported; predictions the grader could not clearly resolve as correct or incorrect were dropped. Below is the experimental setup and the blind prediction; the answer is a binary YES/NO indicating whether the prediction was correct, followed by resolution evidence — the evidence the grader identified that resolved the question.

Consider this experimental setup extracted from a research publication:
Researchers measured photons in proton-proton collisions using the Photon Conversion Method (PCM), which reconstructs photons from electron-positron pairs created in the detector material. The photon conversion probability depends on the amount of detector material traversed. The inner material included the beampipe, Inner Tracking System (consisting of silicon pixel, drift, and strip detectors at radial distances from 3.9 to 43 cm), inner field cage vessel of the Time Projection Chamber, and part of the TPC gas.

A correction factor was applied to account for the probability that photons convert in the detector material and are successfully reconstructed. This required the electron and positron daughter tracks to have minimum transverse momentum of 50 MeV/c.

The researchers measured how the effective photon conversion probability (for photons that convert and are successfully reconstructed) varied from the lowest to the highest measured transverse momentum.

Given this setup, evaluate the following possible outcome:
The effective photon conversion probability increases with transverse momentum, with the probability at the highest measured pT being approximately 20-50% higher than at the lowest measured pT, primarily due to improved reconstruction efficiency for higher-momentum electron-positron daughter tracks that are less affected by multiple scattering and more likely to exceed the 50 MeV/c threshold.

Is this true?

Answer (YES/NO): NO